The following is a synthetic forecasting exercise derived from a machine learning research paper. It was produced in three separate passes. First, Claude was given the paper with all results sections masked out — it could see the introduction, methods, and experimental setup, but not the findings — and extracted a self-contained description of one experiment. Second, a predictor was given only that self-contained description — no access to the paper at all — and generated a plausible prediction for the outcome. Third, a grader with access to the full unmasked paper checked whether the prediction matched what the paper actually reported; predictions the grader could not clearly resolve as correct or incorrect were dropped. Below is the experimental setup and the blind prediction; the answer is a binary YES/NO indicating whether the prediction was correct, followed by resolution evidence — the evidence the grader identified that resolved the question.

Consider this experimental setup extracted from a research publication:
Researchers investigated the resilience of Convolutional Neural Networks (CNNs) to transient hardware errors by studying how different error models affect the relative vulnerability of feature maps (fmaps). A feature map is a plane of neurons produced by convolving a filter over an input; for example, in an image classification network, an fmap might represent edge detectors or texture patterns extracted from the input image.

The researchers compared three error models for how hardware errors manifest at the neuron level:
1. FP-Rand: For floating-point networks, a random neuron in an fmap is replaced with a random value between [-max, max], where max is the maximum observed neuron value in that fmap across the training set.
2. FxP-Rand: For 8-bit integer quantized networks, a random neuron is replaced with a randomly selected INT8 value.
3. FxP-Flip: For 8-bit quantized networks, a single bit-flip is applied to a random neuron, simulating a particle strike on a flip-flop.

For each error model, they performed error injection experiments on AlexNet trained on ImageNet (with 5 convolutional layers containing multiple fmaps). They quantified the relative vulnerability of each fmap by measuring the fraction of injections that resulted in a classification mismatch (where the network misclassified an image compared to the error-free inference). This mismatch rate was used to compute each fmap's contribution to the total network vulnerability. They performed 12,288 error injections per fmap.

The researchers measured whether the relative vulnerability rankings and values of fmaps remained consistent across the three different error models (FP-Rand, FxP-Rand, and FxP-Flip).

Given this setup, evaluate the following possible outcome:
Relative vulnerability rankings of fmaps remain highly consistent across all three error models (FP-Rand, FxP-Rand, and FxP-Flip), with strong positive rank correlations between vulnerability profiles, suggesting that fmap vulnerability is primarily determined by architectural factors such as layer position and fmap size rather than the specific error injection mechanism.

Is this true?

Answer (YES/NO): YES